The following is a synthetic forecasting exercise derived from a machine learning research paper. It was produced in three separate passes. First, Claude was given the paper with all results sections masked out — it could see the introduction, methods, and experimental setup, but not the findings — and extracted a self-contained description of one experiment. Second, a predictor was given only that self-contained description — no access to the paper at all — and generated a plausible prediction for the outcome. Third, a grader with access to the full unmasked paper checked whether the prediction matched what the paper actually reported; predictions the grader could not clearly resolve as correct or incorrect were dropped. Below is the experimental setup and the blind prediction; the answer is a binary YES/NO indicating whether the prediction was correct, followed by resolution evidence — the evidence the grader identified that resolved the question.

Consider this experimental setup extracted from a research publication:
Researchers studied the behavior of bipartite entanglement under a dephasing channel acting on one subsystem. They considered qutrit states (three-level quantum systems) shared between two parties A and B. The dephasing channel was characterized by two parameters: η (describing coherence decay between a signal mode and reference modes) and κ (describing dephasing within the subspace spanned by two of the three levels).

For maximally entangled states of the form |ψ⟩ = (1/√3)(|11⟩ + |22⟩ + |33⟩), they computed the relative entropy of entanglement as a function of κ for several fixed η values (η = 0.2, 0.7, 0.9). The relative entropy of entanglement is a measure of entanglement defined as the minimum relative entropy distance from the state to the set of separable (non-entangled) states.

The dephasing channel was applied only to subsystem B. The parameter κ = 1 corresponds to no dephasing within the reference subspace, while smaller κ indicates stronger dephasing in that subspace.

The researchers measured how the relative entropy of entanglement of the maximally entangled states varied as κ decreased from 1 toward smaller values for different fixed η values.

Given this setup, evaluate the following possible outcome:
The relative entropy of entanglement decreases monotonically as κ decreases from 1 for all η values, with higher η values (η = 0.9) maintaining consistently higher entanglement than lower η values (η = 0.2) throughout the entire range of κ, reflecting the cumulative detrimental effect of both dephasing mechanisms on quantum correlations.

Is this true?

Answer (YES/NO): NO